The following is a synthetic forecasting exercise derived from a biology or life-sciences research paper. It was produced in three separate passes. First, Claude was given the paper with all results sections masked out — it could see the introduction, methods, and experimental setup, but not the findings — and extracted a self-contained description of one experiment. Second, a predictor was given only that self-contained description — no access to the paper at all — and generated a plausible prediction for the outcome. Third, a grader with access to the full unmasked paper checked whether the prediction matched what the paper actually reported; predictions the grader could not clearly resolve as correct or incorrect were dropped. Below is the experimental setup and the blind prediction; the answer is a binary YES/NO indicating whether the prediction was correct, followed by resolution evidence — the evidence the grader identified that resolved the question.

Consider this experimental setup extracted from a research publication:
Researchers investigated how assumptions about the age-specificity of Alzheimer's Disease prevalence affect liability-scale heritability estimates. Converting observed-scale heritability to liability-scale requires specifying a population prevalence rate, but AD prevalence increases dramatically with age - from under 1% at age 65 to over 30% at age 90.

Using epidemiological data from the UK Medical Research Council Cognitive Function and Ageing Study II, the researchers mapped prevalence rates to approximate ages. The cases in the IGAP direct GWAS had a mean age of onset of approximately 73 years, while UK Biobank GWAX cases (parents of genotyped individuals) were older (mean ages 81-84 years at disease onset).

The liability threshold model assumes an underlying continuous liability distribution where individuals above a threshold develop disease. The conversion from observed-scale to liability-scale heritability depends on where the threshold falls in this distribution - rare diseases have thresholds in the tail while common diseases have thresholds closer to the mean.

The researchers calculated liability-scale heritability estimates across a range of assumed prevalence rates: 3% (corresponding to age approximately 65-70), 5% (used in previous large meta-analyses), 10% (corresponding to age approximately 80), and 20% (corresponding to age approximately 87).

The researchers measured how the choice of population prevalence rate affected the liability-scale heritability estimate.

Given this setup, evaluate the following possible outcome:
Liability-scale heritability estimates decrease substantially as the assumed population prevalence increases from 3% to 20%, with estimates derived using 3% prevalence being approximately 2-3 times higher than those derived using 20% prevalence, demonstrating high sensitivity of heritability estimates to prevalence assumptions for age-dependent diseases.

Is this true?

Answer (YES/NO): NO